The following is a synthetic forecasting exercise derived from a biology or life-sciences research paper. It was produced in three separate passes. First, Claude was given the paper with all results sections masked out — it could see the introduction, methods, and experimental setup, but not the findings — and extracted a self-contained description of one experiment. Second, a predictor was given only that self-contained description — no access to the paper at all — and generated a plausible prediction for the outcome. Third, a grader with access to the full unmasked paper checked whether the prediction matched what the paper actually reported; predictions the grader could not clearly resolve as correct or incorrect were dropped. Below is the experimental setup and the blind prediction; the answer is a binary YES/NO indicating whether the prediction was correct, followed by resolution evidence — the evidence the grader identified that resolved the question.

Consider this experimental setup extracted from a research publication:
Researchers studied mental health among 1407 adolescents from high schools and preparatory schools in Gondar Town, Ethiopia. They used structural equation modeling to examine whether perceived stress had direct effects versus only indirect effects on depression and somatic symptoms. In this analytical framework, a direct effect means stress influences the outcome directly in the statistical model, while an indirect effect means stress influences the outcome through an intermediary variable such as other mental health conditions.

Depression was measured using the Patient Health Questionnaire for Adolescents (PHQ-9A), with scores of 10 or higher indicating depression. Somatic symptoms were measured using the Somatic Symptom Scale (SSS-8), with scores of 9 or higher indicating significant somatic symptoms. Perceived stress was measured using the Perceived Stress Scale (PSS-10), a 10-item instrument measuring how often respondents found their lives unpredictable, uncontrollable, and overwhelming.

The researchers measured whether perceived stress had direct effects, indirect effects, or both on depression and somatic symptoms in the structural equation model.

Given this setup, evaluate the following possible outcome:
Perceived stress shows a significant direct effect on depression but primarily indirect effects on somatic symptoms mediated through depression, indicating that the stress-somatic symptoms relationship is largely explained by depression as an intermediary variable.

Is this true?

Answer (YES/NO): NO